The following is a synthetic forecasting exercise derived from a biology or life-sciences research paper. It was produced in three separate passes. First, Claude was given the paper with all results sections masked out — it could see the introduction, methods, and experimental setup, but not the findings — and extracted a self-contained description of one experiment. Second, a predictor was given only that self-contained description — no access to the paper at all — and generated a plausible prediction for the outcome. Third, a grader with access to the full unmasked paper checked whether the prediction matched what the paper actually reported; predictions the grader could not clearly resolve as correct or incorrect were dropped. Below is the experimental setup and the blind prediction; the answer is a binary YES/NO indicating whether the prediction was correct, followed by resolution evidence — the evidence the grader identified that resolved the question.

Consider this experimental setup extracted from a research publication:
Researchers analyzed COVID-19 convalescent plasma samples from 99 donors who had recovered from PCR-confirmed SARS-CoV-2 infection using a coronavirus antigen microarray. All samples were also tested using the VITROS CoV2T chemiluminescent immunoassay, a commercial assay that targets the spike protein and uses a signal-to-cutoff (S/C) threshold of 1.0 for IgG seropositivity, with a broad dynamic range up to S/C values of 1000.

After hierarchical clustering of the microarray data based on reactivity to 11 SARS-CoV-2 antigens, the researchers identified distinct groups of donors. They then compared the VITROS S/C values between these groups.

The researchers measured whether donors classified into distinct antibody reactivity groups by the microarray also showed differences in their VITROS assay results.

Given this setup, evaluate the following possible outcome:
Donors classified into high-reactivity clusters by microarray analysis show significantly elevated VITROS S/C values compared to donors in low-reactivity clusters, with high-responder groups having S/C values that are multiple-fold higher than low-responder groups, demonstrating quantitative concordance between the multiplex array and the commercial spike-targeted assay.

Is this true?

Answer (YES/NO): NO